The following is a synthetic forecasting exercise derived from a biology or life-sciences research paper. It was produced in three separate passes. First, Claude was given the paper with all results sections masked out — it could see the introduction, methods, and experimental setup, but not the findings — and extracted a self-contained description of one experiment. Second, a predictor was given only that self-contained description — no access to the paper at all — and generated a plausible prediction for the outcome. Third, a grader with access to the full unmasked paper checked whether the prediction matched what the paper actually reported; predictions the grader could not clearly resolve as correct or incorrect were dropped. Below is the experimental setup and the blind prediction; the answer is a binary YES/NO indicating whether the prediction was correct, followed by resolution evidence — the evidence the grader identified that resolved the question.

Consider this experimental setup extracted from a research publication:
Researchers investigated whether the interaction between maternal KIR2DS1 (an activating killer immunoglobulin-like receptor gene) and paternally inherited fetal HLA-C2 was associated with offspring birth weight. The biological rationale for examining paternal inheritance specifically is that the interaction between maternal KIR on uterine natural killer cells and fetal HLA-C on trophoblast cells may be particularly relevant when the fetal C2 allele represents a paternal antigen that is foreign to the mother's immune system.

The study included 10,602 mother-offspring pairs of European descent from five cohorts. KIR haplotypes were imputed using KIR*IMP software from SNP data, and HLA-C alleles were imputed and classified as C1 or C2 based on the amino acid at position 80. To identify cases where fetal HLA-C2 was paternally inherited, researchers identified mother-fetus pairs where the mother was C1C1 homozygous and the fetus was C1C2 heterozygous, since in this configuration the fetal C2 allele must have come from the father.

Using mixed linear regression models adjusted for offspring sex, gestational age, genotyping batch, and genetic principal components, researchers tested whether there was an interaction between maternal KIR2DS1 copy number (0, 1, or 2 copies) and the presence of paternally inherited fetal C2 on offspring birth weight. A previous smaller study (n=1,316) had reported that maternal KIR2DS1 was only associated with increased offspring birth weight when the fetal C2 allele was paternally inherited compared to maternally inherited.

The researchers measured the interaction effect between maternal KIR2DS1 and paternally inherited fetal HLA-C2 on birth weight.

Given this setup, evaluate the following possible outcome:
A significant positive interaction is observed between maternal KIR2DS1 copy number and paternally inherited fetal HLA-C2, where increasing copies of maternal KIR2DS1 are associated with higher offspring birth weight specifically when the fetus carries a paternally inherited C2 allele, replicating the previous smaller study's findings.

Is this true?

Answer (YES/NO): NO